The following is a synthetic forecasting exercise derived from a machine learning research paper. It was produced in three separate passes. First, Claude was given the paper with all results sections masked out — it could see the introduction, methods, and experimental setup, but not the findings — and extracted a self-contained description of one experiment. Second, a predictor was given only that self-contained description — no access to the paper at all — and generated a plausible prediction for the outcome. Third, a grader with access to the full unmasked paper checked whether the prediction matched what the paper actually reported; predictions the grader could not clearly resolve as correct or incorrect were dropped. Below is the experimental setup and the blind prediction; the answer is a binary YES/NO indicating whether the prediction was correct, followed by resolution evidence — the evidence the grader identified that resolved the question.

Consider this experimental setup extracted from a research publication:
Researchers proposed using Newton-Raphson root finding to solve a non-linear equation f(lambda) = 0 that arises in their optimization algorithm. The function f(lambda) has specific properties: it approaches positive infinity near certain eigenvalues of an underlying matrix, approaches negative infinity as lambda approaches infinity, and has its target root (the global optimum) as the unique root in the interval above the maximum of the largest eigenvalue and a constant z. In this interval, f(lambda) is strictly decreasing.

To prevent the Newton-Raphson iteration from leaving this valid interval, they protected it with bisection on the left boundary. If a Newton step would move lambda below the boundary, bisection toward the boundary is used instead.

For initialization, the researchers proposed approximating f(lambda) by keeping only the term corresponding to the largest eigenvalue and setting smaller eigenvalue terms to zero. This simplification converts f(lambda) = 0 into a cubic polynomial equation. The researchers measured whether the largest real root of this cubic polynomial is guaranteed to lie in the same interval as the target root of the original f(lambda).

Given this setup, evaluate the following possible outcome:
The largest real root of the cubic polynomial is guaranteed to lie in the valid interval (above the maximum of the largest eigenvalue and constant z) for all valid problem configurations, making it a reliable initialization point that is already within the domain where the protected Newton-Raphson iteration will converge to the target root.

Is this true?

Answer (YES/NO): YES